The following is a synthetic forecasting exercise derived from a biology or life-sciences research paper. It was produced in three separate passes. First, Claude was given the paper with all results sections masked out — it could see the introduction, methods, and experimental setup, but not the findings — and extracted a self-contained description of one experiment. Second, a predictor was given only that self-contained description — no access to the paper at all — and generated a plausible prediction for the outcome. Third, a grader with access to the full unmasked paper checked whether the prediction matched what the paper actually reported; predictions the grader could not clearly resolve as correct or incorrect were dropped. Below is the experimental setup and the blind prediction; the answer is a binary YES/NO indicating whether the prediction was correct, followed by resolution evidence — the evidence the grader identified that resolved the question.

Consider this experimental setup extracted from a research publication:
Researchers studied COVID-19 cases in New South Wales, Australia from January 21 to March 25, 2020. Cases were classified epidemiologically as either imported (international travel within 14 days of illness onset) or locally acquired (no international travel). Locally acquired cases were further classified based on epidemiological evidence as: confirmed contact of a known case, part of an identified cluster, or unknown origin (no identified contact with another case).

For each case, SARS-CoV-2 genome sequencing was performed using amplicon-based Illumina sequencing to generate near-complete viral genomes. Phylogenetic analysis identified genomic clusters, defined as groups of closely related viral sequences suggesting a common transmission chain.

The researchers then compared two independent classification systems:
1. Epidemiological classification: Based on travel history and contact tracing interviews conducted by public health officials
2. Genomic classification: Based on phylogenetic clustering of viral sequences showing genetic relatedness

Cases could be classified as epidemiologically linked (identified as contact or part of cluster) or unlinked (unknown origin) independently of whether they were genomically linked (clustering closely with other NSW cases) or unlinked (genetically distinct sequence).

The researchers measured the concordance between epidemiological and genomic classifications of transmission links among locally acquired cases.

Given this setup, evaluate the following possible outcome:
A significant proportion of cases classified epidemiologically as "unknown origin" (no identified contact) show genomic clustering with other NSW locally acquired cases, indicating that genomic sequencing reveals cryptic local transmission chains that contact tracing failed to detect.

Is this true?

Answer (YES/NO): YES